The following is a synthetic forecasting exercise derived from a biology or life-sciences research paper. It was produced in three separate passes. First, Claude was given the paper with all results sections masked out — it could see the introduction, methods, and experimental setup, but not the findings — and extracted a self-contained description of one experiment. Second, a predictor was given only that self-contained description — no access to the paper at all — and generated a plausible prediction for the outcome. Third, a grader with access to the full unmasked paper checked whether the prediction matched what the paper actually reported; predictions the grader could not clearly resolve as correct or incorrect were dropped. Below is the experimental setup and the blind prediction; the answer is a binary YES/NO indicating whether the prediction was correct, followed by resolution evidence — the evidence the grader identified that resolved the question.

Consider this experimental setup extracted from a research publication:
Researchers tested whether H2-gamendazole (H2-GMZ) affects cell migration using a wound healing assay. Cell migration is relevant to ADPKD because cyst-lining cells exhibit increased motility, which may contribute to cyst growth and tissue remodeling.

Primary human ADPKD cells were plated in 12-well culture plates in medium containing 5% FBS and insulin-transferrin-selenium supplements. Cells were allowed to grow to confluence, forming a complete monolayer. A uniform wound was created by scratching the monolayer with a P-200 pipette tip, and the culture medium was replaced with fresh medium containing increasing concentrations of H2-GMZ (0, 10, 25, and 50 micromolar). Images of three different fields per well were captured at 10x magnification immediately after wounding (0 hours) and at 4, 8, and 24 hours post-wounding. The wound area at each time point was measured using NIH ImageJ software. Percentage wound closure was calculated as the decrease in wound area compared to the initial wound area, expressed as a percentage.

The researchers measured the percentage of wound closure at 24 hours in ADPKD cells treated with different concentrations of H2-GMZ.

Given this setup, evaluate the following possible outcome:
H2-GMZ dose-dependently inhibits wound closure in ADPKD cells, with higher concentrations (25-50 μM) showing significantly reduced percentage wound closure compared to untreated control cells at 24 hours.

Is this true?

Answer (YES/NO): YES